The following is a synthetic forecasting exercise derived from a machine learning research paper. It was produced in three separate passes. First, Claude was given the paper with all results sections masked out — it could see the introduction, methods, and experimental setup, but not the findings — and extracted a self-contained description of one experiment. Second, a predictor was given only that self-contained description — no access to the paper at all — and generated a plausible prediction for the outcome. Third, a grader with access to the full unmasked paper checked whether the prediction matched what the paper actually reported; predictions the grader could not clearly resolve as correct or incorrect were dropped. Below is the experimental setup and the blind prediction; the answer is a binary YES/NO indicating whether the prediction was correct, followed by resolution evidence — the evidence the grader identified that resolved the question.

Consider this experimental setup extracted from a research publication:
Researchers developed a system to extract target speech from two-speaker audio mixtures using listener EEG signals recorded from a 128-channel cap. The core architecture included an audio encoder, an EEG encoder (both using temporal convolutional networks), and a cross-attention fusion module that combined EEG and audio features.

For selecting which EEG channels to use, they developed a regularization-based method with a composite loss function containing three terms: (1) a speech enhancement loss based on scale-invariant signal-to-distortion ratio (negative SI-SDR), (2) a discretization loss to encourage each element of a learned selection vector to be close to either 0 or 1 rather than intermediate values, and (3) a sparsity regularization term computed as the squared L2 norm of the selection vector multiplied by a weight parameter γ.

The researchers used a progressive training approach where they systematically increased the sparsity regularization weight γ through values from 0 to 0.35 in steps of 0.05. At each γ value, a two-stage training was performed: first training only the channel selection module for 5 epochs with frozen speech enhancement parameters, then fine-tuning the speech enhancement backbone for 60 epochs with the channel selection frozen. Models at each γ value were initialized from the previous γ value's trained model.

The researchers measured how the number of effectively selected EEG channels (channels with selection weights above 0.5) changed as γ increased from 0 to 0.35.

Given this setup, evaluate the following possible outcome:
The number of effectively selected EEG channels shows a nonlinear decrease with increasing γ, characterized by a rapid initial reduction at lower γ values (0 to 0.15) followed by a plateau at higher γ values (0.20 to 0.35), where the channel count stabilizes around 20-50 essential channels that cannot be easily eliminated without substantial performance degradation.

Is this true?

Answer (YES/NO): NO